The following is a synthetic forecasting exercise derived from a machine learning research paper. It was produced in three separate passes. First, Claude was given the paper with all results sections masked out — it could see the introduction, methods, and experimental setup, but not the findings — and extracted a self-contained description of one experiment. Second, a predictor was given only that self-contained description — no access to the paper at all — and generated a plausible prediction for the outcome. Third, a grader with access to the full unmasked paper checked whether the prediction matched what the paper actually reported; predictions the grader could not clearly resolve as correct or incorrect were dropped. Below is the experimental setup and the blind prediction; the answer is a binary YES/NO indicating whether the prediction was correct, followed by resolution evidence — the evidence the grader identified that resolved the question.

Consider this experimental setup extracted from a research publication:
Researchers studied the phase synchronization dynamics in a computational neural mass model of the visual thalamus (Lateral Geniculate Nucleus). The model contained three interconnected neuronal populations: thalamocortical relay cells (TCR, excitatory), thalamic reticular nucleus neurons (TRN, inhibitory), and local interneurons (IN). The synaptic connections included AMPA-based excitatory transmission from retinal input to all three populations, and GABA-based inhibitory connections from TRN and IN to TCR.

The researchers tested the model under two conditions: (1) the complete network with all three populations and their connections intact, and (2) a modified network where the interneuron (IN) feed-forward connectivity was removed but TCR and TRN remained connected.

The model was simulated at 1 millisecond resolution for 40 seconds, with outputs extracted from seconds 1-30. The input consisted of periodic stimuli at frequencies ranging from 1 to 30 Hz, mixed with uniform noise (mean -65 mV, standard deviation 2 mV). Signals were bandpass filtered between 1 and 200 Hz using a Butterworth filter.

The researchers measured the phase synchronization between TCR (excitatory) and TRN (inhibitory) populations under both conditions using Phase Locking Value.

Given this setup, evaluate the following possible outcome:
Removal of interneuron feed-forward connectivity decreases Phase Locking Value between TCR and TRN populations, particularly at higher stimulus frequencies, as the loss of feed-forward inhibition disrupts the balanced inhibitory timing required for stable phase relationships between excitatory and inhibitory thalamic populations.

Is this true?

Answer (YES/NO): NO